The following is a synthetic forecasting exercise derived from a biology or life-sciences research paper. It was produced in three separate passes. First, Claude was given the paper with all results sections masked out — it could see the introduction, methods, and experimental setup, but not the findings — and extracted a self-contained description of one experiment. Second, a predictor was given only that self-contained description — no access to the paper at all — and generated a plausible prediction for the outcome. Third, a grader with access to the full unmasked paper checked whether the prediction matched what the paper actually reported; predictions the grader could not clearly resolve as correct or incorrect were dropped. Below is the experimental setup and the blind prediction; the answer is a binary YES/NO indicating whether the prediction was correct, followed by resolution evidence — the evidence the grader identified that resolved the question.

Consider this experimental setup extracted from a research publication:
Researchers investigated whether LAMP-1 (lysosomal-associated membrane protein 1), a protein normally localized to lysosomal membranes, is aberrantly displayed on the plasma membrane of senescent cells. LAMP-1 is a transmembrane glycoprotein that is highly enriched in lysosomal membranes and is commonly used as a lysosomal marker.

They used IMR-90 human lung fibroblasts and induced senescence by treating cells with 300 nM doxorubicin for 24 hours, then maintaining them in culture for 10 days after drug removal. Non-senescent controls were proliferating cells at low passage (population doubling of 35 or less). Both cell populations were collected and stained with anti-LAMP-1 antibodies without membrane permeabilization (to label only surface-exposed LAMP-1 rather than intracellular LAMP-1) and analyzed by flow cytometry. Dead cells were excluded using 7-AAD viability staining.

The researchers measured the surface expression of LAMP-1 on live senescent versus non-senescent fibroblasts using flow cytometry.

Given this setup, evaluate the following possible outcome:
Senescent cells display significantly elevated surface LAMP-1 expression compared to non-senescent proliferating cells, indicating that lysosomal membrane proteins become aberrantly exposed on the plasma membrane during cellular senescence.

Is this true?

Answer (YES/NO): YES